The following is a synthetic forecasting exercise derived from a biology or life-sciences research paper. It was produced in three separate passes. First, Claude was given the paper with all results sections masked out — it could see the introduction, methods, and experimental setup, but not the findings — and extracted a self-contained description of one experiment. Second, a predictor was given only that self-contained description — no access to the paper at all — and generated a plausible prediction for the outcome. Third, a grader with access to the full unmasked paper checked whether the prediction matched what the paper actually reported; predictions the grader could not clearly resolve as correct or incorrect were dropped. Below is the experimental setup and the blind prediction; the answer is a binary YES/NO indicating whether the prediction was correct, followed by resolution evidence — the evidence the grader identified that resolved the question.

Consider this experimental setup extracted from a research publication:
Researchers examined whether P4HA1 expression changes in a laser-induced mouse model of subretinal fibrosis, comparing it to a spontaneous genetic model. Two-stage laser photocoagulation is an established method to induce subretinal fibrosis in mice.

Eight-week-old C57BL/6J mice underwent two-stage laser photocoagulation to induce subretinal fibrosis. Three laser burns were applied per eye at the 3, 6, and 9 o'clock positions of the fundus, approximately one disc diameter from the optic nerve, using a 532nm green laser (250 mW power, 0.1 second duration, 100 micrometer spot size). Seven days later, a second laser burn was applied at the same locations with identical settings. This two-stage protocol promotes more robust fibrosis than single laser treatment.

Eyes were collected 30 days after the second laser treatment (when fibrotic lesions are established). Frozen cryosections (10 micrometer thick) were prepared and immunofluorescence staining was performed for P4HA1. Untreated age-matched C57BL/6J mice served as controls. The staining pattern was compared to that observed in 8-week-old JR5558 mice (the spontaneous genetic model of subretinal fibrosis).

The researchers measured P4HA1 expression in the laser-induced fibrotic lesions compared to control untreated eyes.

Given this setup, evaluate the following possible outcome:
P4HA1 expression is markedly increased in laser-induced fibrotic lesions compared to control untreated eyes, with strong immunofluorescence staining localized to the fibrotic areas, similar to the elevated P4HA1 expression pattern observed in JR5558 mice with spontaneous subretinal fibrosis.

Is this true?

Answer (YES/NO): YES